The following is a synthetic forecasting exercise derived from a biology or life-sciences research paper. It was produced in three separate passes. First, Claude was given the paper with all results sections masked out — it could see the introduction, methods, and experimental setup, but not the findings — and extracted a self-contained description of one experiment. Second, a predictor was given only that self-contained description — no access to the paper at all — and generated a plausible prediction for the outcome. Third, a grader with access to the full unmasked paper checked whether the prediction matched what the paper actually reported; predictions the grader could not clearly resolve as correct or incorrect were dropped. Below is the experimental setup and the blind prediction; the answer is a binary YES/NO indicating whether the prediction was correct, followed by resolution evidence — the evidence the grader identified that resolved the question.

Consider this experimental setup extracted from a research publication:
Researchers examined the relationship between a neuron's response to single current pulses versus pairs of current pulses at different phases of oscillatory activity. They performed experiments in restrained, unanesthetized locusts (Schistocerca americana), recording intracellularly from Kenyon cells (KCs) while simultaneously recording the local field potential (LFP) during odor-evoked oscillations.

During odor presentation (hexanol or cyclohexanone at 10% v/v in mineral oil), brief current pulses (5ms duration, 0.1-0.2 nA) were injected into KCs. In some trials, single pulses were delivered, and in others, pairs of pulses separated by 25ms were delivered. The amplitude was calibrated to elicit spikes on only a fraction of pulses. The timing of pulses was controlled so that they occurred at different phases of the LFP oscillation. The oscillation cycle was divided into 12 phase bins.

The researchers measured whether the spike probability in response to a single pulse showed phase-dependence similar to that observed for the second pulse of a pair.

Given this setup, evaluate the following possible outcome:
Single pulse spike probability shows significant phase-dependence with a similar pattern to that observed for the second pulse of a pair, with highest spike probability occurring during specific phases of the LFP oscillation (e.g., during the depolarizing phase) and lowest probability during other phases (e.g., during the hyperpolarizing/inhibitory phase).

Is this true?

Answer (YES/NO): YES